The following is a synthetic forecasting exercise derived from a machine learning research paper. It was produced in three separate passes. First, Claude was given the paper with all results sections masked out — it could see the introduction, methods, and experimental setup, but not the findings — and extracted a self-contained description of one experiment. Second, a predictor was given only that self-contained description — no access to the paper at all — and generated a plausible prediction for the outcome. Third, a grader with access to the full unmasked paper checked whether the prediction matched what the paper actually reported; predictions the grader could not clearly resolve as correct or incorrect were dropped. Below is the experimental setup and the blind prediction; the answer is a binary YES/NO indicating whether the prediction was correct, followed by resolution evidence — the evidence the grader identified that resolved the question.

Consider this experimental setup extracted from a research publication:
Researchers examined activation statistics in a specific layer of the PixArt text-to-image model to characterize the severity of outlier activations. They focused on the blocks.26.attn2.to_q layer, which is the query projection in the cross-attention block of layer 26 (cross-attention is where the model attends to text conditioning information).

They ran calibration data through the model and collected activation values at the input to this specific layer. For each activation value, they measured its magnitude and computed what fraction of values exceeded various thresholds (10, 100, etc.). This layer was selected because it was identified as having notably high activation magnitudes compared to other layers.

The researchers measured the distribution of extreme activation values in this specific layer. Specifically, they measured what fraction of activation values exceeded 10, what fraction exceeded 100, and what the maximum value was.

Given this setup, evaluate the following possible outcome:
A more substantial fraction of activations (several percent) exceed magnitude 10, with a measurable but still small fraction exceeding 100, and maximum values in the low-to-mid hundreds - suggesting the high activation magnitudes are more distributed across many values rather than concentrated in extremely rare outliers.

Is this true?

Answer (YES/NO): YES